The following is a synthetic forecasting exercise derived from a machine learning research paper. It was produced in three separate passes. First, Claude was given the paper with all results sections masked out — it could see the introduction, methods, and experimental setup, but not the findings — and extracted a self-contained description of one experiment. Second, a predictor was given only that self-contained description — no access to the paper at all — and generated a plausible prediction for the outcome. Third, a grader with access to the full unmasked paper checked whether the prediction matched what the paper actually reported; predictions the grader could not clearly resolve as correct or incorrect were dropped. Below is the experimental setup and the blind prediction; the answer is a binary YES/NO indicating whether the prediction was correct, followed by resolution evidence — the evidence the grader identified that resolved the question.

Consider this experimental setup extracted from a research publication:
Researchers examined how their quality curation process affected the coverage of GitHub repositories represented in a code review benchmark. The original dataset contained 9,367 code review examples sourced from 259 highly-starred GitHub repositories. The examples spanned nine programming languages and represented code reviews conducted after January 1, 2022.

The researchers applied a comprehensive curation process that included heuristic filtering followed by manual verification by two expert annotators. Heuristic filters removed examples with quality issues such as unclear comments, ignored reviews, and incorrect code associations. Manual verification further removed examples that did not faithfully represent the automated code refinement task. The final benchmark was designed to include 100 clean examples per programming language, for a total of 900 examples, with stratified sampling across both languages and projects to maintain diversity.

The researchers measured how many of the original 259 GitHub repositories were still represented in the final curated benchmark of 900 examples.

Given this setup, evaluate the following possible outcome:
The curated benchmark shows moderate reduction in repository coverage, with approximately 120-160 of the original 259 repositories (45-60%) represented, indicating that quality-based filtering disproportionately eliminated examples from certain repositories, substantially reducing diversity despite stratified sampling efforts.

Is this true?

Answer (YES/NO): NO